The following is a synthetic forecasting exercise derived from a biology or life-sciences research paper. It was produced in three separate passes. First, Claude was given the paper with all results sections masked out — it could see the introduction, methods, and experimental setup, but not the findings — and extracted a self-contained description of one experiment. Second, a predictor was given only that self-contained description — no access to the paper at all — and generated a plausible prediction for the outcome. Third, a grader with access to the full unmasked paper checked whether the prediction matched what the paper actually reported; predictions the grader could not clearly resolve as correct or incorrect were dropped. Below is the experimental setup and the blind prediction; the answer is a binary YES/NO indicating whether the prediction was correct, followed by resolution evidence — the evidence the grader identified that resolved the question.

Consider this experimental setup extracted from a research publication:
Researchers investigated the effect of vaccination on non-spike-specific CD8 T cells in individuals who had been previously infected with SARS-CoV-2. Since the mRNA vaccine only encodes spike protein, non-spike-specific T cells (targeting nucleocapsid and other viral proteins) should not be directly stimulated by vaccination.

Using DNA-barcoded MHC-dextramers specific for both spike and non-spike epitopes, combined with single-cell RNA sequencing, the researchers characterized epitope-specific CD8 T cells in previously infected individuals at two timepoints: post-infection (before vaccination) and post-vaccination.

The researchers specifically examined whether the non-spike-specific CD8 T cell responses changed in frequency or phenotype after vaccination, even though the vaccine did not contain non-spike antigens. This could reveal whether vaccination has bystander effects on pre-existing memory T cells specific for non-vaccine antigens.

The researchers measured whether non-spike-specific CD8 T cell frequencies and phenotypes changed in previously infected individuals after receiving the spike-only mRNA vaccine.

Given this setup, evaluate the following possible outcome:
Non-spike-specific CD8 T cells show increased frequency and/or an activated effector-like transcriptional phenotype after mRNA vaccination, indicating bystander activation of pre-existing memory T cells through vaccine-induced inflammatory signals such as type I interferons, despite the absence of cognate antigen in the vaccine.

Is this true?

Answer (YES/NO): NO